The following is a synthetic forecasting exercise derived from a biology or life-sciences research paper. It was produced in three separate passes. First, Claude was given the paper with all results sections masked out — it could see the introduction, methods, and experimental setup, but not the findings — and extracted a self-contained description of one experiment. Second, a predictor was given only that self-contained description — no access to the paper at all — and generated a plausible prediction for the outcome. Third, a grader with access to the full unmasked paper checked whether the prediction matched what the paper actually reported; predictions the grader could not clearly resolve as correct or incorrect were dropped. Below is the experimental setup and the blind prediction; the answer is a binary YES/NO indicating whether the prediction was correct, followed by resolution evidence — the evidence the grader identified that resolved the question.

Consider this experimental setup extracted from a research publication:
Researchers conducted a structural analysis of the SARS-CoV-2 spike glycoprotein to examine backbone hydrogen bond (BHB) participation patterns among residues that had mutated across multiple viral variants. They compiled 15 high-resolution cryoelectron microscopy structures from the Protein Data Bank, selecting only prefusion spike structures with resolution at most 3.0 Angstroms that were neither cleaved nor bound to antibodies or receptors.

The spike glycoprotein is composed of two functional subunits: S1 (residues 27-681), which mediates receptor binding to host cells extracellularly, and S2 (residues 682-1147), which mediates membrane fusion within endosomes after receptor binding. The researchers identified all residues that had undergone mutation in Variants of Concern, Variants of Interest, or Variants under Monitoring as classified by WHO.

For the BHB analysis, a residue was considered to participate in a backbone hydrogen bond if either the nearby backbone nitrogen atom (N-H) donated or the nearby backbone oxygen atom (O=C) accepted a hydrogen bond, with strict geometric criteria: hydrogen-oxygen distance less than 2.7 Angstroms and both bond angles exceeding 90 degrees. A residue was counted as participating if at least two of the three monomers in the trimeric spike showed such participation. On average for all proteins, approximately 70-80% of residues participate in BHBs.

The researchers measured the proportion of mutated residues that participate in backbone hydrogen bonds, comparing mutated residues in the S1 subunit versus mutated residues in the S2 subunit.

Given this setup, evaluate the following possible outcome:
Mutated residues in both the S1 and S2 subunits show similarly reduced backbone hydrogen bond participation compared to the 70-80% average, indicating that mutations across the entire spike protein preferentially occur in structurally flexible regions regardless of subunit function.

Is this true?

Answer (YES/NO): NO